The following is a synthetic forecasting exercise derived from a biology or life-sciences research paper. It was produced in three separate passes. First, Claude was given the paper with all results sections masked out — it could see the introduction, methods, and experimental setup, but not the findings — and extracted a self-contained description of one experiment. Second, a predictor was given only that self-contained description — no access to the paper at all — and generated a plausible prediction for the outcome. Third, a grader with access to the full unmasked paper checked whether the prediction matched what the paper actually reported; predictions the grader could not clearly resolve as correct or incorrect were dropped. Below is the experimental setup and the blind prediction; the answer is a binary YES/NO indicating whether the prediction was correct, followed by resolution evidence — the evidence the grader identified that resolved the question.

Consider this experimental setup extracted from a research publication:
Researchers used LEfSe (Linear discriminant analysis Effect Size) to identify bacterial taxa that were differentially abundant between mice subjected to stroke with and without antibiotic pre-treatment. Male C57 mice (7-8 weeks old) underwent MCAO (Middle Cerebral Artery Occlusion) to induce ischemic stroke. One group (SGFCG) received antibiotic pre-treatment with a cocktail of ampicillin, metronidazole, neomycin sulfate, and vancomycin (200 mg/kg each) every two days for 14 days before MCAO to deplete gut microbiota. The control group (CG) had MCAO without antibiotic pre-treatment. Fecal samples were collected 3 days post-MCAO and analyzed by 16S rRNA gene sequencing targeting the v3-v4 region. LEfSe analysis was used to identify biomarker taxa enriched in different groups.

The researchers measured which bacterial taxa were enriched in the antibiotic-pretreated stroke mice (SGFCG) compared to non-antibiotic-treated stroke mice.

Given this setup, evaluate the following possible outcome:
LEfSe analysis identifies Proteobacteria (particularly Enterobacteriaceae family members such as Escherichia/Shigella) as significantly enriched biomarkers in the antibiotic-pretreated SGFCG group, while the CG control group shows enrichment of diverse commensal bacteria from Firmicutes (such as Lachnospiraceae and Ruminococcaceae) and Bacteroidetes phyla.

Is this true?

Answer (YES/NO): NO